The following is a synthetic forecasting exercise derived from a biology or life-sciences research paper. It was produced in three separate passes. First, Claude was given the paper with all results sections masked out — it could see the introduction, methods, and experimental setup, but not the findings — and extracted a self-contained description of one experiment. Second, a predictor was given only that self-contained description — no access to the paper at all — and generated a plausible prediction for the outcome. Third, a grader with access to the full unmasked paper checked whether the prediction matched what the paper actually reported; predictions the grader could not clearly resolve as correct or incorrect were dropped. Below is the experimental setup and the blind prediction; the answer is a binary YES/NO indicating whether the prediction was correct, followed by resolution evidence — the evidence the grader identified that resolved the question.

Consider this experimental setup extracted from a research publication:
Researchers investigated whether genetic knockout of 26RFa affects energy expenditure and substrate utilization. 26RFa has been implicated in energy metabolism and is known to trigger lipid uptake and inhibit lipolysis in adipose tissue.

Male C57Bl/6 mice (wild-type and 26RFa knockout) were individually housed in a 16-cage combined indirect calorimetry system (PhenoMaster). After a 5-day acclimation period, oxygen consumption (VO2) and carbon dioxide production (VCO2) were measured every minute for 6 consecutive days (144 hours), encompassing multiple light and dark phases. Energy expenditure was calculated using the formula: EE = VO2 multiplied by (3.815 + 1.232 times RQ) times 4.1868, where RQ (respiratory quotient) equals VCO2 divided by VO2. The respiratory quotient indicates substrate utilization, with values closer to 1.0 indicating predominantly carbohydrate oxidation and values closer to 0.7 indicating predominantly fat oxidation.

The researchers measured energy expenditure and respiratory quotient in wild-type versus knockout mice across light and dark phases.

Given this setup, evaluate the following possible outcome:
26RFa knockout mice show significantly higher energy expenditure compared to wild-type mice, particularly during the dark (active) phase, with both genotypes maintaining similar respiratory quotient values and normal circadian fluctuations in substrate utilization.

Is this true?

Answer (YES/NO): NO